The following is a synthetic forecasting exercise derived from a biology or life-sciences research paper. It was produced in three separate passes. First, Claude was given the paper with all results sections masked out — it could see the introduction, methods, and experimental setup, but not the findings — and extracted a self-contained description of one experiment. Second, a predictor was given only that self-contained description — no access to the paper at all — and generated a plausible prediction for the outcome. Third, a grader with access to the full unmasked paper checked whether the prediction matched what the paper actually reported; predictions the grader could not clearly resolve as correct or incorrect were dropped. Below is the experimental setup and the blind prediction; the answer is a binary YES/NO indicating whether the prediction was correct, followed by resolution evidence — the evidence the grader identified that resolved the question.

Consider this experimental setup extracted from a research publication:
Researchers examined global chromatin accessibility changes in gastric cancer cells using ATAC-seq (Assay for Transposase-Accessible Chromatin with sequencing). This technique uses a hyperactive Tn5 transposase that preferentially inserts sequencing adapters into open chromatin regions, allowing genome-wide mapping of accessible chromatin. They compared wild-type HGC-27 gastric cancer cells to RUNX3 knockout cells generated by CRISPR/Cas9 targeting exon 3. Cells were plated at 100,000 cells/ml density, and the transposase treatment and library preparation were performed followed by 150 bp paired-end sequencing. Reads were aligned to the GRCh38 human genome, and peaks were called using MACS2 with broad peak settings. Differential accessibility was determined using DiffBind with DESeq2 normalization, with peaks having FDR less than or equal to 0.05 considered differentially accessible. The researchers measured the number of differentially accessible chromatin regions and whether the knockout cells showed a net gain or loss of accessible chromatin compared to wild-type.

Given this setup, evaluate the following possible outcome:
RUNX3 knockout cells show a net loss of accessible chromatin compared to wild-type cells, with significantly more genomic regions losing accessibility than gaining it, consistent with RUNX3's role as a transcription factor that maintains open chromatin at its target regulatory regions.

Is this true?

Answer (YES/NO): YES